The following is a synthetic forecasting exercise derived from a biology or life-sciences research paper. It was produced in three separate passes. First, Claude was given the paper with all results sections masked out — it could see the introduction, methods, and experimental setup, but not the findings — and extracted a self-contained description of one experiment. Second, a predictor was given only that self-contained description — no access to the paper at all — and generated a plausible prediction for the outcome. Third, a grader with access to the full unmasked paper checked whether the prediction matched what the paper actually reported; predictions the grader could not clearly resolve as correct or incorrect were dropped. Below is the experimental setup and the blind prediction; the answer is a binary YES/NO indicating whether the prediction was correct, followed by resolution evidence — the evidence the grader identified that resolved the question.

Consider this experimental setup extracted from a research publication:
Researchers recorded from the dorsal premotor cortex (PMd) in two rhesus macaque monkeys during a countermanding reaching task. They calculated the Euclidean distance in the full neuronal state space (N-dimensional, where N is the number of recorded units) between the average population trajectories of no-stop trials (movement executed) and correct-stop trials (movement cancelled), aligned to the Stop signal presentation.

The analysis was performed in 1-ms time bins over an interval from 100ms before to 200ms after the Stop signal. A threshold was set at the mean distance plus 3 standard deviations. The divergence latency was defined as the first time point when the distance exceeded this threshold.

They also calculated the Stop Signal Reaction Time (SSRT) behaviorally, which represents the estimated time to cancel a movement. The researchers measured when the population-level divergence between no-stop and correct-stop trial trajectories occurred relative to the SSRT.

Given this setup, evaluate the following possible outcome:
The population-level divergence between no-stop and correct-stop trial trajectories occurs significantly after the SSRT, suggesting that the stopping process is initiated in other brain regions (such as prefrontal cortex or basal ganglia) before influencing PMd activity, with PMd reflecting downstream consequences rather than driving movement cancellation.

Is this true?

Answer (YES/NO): NO